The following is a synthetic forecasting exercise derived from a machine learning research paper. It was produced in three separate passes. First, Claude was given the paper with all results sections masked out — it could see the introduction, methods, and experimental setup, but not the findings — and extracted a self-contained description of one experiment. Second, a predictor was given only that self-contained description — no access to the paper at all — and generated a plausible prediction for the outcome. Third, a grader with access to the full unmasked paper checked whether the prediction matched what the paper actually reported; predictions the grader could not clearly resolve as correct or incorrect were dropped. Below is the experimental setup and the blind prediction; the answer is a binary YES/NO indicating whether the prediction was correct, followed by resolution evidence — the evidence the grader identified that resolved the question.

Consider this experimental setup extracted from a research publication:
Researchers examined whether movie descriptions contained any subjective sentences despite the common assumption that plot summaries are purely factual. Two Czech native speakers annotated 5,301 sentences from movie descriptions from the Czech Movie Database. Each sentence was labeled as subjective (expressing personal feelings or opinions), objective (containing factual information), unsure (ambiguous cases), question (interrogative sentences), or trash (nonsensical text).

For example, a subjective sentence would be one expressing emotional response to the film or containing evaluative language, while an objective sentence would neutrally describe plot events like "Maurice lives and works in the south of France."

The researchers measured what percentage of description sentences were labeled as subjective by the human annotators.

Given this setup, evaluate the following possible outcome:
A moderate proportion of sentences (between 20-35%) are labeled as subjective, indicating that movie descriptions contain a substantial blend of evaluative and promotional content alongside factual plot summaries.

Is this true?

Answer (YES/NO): NO